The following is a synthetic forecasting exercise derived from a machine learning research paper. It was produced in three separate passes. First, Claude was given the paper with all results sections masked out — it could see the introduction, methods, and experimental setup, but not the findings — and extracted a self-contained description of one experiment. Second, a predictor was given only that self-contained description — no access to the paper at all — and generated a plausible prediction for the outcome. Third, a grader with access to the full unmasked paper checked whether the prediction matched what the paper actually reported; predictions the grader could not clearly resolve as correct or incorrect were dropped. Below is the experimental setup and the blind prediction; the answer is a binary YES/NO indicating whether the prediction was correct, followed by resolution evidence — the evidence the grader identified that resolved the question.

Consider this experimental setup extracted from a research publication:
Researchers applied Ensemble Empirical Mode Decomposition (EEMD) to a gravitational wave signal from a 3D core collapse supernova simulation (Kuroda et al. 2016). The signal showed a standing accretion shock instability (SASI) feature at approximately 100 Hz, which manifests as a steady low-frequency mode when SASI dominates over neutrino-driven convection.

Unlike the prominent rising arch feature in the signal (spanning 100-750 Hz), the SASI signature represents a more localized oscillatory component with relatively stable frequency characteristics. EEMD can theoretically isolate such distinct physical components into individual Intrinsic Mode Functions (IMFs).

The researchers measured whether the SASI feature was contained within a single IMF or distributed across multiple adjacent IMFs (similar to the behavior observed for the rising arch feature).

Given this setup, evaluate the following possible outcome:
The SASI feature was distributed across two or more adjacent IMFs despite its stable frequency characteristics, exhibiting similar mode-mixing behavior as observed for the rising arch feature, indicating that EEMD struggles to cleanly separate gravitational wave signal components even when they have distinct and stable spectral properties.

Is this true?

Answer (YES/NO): NO